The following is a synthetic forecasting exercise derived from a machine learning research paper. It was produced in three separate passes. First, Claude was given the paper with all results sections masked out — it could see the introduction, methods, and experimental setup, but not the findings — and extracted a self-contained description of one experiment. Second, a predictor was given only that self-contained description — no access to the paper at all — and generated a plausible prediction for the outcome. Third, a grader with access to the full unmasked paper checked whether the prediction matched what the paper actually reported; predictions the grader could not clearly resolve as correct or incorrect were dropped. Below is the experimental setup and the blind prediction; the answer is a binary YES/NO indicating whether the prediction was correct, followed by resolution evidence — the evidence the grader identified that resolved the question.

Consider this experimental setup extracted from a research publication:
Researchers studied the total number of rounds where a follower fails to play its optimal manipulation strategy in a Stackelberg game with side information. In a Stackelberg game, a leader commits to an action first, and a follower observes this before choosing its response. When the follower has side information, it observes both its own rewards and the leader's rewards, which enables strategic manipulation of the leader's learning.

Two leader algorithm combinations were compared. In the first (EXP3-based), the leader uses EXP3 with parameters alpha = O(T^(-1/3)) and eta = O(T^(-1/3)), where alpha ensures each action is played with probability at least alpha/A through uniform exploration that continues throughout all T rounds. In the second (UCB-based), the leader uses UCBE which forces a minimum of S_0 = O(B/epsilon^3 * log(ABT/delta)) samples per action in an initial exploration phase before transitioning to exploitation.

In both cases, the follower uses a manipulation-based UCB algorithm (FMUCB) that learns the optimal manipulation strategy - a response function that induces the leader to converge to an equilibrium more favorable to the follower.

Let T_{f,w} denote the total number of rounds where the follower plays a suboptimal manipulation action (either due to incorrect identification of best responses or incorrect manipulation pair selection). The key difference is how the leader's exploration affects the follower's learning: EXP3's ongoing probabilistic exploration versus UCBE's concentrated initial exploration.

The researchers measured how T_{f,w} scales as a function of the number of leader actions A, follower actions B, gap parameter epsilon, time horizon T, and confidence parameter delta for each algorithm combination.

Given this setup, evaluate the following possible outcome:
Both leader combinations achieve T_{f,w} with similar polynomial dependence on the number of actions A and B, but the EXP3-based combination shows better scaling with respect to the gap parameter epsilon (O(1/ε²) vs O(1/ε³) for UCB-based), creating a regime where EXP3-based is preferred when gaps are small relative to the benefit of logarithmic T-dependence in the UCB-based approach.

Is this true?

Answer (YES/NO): NO